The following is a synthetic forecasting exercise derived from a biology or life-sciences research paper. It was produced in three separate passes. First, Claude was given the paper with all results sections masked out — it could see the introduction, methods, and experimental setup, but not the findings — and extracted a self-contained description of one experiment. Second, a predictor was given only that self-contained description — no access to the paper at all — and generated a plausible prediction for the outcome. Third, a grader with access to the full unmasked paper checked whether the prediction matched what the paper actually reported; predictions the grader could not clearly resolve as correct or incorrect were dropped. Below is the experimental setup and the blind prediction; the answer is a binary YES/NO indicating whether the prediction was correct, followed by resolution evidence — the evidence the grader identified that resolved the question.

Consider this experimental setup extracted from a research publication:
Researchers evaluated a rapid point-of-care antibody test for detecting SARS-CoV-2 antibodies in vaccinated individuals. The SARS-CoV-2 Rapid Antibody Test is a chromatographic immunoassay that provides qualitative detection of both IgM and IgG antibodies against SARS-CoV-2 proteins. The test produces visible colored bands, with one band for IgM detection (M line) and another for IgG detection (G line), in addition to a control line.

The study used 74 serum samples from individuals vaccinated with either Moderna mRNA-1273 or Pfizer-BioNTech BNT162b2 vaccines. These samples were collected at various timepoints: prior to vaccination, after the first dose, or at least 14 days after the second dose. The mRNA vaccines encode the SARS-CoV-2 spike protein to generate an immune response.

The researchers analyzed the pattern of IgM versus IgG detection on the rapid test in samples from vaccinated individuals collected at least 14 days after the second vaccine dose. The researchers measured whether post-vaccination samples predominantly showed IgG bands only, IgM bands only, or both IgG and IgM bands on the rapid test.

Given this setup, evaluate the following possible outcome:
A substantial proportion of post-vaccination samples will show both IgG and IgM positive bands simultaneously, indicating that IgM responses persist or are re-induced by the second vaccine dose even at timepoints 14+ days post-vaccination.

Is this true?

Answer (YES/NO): NO